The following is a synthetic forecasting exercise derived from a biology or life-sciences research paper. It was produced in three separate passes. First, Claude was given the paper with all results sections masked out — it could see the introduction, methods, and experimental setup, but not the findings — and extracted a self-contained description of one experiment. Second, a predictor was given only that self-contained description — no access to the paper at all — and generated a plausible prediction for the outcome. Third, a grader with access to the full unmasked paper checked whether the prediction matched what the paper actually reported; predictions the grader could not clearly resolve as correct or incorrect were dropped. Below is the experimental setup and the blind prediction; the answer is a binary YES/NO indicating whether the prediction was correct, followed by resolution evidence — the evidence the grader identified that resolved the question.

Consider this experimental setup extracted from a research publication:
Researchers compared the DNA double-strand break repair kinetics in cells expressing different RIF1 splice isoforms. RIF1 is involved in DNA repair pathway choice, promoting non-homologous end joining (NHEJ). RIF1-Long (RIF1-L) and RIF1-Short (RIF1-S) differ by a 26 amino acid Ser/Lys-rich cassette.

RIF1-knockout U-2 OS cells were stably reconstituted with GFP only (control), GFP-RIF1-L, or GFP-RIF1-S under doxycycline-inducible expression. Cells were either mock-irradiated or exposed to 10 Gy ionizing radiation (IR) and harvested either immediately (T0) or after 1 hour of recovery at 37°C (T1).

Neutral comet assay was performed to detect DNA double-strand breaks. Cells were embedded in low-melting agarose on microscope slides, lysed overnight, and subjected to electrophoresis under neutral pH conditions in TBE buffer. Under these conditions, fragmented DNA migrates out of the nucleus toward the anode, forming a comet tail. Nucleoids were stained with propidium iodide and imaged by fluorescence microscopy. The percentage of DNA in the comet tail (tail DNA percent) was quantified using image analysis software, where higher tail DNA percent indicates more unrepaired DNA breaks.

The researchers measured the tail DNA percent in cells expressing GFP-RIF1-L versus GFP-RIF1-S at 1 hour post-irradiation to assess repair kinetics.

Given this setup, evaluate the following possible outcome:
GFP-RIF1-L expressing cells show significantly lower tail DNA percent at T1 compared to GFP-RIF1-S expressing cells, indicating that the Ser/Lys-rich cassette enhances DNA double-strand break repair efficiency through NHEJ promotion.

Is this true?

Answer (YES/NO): NO